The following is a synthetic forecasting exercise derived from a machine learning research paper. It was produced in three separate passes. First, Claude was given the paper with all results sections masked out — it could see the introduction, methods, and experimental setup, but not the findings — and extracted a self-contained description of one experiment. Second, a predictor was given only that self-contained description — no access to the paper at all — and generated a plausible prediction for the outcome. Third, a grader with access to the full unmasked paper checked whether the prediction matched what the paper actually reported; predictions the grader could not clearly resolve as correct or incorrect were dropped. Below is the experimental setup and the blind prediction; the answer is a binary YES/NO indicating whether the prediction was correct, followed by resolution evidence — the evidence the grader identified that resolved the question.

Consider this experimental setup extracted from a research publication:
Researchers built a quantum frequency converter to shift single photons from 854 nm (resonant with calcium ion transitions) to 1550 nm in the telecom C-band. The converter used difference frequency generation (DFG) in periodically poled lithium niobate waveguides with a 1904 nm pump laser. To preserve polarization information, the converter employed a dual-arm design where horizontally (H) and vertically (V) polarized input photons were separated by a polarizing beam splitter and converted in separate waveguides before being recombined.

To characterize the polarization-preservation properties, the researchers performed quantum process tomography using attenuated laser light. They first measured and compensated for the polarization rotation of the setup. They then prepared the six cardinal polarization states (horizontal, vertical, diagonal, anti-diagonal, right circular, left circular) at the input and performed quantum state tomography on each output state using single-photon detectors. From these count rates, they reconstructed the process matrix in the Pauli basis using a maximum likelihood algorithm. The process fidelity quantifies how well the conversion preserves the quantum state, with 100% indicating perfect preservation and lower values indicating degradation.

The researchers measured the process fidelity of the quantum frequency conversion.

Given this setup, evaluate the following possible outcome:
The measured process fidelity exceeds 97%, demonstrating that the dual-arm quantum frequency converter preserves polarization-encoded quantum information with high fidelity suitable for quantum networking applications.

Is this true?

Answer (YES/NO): YES